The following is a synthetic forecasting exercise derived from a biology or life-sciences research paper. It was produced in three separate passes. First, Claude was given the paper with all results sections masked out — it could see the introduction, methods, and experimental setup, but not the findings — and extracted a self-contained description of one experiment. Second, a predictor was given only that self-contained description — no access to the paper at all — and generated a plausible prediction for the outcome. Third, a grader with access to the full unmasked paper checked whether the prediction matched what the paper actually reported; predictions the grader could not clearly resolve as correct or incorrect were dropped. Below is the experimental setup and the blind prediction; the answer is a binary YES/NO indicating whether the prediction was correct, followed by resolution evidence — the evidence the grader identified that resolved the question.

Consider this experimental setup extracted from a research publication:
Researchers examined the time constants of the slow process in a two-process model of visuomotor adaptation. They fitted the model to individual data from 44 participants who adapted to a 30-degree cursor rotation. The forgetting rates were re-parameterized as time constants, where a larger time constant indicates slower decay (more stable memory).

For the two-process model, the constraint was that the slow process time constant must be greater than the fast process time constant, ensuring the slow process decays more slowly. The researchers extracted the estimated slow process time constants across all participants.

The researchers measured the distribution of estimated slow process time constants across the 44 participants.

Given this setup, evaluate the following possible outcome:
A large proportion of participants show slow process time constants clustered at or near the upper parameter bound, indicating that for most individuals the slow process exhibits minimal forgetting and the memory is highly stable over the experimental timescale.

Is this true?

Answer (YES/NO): YES